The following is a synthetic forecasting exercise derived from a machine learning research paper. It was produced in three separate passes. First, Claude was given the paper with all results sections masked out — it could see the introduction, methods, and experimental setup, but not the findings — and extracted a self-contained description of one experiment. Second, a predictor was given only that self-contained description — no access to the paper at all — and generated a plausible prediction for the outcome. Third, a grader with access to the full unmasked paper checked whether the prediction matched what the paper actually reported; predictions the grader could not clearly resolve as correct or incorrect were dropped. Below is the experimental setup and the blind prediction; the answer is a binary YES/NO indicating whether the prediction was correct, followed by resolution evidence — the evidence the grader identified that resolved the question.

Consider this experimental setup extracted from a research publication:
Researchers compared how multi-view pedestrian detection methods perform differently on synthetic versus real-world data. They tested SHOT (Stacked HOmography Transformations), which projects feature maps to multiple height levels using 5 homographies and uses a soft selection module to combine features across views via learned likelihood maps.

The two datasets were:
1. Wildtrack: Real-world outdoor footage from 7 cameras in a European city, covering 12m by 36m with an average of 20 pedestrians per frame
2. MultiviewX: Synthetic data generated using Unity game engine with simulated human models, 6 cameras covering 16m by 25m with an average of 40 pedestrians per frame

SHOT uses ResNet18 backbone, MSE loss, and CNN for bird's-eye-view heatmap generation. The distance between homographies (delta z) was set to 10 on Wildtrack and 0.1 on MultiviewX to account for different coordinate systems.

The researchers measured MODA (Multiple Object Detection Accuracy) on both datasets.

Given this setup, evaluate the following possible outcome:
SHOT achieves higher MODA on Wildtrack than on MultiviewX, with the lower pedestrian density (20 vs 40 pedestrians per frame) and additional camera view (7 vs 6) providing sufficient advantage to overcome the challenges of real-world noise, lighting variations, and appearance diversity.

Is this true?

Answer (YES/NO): YES